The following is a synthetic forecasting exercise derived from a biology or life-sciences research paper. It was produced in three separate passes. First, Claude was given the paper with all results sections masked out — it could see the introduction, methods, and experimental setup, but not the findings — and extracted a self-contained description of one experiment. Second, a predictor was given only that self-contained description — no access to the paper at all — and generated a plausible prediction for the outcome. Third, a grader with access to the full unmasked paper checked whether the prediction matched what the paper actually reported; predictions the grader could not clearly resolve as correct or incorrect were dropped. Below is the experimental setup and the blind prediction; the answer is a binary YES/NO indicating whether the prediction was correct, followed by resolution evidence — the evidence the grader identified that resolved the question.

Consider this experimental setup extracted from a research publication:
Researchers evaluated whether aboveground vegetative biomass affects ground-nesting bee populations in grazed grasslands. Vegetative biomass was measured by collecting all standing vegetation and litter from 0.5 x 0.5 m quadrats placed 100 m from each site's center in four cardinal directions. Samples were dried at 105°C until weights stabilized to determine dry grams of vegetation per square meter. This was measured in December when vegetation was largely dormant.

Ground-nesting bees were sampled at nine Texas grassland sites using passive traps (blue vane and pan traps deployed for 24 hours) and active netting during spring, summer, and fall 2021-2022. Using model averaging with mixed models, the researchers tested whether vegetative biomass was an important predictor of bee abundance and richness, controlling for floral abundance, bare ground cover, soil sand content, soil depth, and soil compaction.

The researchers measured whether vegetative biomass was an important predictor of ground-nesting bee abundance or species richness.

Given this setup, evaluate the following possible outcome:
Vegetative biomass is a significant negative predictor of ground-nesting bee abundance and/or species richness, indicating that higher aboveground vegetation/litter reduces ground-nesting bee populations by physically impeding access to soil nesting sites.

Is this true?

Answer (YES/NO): NO